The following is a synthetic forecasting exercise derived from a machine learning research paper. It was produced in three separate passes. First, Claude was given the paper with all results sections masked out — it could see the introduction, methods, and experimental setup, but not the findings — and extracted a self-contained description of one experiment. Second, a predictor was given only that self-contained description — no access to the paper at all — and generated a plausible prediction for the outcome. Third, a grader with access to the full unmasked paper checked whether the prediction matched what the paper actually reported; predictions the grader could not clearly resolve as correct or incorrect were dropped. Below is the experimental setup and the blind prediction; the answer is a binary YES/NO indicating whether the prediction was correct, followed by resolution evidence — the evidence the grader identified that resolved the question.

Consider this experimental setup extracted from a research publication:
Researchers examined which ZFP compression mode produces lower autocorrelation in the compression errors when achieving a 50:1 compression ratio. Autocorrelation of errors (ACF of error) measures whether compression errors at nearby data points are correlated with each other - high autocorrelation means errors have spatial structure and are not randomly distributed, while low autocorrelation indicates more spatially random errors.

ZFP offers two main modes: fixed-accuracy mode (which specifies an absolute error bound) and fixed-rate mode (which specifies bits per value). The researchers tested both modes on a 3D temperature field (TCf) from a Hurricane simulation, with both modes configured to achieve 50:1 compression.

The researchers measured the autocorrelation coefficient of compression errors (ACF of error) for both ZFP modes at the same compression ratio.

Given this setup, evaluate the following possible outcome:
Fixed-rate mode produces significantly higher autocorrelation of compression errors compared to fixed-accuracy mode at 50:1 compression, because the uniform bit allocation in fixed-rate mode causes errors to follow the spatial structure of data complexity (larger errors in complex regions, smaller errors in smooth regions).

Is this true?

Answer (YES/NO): NO